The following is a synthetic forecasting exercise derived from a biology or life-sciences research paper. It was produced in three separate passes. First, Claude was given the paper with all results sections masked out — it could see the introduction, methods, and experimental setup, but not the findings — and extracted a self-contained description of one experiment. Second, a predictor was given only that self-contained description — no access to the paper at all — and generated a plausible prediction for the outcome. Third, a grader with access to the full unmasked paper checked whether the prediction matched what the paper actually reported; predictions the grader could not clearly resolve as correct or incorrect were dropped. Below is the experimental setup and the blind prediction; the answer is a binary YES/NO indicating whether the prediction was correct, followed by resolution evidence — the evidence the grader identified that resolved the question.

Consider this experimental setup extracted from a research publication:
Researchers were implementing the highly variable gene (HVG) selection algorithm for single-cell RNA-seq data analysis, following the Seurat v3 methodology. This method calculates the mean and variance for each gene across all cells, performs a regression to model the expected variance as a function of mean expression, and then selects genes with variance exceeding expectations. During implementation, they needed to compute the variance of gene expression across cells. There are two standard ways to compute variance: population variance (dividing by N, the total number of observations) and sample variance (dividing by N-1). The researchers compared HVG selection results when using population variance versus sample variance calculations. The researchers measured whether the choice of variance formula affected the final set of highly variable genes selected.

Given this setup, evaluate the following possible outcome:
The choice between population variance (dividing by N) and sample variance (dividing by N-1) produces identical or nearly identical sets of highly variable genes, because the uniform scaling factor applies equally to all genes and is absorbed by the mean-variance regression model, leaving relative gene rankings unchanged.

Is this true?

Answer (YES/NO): NO